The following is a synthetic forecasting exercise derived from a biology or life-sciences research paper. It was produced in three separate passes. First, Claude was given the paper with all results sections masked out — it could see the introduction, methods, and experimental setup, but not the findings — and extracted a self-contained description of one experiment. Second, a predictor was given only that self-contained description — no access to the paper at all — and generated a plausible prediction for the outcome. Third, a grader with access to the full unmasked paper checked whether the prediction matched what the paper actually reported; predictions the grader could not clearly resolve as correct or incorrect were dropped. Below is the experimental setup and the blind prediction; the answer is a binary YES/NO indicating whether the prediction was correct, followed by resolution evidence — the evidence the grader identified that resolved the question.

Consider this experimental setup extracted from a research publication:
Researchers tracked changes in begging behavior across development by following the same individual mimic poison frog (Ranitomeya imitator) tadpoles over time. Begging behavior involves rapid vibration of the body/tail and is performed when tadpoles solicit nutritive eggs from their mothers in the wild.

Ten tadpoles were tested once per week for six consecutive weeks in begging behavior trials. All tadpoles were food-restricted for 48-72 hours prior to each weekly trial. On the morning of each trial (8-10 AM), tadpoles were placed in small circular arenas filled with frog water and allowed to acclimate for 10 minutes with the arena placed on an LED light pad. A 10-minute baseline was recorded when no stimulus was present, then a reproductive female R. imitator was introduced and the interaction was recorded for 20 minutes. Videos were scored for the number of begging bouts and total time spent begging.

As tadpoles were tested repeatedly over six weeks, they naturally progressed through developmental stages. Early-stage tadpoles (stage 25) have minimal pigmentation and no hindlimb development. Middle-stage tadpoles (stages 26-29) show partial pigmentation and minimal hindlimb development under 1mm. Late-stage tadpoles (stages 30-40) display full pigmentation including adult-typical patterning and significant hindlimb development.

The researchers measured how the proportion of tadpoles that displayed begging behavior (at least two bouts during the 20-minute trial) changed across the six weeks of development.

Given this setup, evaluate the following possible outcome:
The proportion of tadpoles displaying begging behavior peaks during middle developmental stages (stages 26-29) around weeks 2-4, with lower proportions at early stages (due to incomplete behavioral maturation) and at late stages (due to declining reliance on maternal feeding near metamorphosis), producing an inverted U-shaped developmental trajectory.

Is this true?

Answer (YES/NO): NO